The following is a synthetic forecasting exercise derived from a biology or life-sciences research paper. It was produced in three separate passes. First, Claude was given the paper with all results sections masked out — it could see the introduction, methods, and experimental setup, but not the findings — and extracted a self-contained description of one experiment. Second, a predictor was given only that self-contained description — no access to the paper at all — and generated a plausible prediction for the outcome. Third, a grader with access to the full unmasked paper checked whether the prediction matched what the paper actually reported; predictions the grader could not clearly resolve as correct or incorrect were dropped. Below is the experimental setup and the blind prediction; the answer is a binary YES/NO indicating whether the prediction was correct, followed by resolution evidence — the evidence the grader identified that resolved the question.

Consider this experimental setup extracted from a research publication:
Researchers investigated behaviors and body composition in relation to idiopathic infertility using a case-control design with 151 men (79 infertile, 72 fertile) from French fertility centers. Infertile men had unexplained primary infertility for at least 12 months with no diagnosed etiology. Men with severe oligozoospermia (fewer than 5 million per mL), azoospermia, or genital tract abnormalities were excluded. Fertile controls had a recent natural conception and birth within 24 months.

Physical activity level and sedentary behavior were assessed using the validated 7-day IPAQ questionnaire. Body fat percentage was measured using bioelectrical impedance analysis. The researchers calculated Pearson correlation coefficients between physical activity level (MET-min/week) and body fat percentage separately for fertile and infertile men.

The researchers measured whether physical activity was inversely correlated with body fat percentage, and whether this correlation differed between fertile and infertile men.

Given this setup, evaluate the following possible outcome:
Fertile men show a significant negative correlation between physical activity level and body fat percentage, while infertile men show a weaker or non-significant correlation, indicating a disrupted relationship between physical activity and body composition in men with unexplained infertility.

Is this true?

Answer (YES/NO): YES